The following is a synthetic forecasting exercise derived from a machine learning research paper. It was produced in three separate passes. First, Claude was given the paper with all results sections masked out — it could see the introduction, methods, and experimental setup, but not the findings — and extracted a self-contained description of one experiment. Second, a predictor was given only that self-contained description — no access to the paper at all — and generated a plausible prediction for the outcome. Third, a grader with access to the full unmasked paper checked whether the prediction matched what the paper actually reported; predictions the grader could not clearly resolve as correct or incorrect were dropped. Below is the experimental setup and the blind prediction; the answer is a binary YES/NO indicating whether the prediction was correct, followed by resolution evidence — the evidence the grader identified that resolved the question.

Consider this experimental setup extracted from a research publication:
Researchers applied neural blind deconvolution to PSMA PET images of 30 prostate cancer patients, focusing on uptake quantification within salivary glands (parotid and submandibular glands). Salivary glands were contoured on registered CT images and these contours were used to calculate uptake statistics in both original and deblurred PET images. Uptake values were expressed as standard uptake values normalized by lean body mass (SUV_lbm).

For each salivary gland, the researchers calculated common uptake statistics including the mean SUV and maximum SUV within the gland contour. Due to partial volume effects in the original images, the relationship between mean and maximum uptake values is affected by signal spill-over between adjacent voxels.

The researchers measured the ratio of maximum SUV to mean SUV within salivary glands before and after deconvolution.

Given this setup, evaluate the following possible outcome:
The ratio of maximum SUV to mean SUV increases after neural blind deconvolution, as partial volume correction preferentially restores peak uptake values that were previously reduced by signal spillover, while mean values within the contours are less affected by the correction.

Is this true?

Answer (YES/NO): YES